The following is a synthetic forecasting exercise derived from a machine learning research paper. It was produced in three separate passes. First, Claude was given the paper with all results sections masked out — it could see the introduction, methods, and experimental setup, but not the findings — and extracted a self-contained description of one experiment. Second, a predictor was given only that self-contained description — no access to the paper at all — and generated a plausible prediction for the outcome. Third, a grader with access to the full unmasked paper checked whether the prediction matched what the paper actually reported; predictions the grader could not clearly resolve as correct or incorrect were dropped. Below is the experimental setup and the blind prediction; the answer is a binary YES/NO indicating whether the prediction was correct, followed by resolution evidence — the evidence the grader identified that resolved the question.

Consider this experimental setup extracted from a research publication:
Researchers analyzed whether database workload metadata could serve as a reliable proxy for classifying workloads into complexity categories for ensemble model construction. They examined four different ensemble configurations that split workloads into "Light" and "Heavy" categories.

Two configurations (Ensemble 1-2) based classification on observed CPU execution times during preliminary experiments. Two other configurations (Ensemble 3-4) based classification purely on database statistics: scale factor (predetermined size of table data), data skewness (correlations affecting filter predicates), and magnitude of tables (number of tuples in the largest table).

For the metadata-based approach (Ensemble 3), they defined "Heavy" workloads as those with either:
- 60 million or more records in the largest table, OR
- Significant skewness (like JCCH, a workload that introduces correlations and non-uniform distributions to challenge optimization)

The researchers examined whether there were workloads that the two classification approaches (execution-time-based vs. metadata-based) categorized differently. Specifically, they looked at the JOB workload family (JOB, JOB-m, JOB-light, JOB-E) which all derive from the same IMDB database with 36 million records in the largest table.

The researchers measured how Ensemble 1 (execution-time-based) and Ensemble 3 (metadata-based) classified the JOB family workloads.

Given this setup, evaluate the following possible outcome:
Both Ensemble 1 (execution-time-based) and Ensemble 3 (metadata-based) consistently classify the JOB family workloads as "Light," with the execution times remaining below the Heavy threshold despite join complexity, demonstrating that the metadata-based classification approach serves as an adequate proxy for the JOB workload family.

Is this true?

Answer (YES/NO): NO